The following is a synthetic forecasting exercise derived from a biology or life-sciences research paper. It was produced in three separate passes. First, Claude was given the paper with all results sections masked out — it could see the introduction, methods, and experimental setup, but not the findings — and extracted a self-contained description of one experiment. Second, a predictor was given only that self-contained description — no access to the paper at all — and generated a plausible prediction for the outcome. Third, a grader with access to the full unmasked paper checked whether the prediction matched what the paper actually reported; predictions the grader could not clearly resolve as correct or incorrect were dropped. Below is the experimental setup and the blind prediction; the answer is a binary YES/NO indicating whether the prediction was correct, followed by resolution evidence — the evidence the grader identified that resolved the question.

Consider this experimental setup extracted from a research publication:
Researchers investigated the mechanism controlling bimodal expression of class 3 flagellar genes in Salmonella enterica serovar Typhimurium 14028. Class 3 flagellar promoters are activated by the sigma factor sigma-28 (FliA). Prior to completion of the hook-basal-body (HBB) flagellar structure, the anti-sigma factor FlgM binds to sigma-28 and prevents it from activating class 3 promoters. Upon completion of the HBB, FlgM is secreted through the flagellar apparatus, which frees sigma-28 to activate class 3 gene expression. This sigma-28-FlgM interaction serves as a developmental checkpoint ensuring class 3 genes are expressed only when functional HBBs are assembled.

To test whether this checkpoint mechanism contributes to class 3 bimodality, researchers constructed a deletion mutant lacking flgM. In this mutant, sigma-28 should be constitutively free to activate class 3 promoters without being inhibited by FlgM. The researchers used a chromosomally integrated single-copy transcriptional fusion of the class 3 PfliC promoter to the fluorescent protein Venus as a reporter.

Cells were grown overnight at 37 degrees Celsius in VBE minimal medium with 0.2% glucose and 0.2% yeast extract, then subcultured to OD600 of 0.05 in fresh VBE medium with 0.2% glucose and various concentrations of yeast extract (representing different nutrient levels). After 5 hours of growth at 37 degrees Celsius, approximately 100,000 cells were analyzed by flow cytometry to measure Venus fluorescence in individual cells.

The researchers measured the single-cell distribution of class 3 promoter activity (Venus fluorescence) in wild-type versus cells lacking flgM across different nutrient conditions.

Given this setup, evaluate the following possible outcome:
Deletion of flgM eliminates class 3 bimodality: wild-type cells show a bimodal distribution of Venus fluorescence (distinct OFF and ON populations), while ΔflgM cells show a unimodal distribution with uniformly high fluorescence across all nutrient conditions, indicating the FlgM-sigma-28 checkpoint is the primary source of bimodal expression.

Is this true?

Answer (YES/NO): NO